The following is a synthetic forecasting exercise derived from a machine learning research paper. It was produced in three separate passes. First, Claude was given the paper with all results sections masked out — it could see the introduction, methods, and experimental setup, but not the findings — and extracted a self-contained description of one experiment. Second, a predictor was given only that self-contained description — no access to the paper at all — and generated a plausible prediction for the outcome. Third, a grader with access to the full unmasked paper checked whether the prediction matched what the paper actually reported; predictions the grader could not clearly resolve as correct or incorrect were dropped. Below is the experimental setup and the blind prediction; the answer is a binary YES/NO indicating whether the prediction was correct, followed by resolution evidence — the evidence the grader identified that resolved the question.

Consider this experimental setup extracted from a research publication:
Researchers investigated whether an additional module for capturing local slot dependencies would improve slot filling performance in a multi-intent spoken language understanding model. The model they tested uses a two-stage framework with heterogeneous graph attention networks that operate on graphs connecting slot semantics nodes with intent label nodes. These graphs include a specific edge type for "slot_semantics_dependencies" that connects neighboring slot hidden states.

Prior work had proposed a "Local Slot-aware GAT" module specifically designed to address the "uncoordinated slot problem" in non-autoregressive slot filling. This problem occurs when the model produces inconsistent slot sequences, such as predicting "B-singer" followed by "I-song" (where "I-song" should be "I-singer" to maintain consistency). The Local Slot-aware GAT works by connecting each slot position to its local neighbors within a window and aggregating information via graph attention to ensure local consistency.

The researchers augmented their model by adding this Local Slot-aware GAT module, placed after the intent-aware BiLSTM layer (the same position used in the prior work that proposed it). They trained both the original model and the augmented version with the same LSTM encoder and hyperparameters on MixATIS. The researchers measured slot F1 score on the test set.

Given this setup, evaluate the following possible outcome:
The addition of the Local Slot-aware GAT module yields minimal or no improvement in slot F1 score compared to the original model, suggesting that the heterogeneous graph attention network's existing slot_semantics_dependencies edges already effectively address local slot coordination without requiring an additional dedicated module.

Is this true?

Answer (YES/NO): NO